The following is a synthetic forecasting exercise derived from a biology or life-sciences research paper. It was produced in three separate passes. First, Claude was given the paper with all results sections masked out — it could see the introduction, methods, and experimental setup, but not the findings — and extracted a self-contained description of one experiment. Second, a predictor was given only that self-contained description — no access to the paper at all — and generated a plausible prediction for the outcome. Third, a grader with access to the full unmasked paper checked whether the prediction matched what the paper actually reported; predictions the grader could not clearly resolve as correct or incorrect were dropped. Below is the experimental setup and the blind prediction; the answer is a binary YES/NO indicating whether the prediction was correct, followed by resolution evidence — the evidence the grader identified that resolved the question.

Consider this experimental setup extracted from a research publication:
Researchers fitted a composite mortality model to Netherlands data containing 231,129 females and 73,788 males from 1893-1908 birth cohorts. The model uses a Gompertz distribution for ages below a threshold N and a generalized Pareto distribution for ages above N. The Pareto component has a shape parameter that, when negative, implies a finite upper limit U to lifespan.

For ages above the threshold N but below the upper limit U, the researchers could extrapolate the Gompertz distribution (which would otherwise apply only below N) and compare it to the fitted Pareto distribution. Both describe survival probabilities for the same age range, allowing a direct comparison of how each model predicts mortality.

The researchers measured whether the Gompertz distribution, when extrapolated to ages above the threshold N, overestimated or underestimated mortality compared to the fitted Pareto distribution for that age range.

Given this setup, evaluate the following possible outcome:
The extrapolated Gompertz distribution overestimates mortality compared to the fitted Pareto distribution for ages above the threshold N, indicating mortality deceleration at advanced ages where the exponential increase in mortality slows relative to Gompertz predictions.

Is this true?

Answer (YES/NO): YES